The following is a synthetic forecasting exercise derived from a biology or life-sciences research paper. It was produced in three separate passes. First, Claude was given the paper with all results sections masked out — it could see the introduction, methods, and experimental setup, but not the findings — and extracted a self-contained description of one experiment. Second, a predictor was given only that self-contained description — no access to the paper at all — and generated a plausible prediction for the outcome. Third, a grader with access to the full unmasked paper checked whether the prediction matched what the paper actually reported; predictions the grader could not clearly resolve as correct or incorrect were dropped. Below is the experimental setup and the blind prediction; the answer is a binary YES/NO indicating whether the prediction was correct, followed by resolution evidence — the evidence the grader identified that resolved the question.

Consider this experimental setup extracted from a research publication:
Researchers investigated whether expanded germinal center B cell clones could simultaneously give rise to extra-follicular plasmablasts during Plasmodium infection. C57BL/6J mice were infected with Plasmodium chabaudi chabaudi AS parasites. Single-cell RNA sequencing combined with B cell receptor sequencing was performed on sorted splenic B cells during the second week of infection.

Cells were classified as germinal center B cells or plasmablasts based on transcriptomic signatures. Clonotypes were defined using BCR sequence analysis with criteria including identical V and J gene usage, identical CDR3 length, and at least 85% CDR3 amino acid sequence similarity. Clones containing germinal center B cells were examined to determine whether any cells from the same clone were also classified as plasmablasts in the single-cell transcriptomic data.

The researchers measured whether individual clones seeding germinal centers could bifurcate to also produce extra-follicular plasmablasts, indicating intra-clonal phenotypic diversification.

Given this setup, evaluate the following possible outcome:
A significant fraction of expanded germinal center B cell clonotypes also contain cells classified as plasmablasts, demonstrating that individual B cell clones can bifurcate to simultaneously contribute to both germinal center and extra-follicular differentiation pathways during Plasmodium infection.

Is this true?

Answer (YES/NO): YES